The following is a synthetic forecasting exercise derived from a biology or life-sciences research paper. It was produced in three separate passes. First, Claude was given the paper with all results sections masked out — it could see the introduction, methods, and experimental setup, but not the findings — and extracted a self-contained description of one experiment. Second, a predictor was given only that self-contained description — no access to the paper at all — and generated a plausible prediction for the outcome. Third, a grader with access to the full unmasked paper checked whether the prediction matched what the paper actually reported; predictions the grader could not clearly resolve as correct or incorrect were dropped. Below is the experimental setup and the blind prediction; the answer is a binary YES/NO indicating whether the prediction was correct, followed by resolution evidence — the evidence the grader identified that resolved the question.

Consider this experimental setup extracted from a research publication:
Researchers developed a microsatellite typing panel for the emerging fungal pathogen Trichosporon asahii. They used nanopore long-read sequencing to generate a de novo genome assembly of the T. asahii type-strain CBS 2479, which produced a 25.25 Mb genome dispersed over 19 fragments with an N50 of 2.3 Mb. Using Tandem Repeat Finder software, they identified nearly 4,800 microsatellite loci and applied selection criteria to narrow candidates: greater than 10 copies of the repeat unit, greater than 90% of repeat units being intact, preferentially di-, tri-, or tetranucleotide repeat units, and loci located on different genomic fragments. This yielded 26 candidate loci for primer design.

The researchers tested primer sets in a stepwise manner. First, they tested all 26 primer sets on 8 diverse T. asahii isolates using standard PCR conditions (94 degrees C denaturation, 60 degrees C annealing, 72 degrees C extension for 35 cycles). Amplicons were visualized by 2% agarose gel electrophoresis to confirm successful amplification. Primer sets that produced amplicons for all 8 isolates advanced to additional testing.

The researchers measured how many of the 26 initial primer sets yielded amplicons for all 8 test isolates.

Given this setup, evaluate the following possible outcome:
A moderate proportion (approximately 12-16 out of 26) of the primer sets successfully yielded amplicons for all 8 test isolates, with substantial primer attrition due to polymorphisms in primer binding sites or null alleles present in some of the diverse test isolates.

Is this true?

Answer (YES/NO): YES